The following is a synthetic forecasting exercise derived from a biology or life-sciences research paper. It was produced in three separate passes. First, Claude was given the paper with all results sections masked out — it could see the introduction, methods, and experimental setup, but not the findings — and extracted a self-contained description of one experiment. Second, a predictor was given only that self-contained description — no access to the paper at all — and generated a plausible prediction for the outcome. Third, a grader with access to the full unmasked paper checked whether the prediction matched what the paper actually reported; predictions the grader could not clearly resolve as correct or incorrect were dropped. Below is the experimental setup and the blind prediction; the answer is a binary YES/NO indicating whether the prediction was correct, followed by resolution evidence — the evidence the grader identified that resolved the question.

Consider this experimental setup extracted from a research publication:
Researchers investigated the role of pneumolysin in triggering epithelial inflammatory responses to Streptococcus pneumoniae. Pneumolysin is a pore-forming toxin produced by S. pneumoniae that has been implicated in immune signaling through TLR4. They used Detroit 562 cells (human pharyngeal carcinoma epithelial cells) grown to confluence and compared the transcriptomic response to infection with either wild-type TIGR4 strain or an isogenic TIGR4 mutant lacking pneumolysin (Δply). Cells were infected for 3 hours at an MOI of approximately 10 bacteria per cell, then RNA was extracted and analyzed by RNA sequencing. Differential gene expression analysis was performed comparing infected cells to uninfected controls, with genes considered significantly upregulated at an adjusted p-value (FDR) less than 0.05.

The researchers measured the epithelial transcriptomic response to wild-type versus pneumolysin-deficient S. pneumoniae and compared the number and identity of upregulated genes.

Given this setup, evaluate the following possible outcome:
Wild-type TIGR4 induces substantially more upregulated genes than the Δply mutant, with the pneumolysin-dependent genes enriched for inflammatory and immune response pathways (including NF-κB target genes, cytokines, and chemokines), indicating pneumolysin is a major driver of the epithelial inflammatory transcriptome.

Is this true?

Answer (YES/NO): YES